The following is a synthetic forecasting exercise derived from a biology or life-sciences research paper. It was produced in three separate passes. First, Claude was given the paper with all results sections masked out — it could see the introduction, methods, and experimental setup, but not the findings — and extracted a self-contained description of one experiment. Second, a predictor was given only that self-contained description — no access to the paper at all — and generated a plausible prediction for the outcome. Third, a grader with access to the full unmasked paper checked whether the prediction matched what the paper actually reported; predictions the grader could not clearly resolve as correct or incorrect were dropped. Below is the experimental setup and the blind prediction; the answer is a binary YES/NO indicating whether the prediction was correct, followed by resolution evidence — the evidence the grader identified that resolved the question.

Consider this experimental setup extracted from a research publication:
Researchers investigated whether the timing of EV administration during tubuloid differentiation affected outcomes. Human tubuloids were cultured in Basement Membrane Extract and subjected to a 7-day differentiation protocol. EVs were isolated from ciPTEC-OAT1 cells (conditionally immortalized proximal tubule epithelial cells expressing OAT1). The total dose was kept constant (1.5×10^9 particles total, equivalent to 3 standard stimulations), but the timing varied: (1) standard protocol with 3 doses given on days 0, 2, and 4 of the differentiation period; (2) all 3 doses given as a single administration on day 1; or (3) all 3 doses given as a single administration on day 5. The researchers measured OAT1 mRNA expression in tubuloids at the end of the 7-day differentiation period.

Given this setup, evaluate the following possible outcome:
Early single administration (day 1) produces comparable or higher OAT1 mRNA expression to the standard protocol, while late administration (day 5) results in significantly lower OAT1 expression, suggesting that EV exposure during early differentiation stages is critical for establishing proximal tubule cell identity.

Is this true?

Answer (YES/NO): NO